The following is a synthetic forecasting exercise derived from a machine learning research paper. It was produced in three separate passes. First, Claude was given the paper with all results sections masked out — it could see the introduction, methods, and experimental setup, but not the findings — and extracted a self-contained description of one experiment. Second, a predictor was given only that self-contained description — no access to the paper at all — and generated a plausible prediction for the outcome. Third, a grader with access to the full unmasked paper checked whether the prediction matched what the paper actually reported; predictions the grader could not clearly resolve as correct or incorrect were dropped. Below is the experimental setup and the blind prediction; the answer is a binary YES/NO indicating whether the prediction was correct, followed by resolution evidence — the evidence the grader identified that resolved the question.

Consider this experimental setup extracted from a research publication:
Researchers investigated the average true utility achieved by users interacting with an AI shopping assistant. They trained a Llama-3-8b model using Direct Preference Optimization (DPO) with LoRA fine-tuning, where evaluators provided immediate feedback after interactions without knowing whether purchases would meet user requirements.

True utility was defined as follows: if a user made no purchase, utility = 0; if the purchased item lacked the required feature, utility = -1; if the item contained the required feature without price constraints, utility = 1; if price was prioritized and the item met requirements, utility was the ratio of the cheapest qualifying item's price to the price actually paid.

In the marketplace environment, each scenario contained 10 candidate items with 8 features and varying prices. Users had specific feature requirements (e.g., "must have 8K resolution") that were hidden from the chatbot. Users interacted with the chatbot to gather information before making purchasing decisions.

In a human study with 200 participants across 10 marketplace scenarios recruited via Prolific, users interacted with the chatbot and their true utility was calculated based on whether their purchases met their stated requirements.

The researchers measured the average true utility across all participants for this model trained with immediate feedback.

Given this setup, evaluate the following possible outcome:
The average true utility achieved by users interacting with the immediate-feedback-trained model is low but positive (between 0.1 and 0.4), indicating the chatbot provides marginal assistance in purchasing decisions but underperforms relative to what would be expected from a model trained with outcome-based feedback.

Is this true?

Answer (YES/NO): NO